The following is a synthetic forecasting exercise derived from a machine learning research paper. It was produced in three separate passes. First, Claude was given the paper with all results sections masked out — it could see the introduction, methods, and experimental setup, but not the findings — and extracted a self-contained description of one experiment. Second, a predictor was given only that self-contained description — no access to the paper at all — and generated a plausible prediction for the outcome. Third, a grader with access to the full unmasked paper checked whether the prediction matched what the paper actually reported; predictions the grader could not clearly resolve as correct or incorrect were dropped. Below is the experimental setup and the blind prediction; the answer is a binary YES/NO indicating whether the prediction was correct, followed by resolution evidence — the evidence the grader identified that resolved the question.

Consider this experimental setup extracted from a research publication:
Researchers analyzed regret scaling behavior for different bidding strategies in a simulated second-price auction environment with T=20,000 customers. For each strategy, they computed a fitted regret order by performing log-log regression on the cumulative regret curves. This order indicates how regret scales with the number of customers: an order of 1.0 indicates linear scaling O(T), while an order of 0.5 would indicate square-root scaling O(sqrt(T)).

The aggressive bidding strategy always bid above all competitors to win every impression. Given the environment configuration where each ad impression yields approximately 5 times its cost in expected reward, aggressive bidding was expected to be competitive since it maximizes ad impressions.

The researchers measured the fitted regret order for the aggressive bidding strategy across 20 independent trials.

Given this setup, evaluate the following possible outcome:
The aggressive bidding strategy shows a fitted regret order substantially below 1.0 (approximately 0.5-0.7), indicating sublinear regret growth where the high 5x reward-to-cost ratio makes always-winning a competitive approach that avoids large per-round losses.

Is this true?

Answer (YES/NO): NO